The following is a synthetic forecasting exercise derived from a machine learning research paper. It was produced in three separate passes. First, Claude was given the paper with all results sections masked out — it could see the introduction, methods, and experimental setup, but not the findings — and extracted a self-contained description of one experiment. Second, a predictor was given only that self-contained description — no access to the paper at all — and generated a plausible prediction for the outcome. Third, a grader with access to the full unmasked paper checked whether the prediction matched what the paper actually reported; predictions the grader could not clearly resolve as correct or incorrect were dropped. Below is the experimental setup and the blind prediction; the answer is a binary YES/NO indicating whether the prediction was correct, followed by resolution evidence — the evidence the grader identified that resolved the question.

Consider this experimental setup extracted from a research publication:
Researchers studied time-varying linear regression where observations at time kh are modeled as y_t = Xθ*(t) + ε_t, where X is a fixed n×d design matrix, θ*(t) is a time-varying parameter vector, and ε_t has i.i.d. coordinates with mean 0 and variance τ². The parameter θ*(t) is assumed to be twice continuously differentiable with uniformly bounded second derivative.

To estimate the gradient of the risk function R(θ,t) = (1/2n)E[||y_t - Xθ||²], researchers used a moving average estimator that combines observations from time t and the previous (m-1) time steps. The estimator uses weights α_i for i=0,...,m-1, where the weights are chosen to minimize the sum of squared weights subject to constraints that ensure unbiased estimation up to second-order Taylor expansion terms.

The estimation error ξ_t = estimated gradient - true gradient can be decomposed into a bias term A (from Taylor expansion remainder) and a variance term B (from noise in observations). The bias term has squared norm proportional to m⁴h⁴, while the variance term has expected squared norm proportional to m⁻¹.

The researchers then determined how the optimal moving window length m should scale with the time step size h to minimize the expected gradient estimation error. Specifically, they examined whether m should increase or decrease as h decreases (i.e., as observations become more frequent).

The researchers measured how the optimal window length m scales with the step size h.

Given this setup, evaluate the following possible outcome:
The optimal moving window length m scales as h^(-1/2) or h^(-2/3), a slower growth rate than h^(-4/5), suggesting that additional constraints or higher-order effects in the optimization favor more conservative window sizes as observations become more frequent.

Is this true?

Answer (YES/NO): NO